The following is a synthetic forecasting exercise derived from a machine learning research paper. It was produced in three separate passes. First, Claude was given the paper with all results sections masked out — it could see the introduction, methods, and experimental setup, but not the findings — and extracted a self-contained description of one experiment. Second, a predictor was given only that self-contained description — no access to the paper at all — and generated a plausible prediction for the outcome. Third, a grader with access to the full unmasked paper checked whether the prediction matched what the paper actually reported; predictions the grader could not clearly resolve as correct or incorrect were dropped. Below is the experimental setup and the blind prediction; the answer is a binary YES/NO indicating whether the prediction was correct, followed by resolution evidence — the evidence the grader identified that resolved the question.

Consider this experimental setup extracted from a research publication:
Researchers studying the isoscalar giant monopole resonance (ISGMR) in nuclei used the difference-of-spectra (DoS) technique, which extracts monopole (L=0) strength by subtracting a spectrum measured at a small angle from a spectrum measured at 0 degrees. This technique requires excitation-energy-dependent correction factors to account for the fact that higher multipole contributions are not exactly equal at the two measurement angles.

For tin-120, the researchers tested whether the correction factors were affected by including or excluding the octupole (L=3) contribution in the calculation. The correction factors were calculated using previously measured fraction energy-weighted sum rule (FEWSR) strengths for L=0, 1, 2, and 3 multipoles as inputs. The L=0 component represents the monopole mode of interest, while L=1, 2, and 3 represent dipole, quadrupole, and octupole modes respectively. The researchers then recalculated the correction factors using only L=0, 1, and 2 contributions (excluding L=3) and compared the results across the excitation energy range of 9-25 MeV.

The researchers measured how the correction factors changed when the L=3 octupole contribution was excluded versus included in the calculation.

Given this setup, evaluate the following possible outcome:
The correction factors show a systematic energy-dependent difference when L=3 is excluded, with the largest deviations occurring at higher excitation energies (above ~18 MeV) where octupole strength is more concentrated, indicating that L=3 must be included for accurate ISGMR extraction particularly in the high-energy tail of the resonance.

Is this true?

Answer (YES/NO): NO